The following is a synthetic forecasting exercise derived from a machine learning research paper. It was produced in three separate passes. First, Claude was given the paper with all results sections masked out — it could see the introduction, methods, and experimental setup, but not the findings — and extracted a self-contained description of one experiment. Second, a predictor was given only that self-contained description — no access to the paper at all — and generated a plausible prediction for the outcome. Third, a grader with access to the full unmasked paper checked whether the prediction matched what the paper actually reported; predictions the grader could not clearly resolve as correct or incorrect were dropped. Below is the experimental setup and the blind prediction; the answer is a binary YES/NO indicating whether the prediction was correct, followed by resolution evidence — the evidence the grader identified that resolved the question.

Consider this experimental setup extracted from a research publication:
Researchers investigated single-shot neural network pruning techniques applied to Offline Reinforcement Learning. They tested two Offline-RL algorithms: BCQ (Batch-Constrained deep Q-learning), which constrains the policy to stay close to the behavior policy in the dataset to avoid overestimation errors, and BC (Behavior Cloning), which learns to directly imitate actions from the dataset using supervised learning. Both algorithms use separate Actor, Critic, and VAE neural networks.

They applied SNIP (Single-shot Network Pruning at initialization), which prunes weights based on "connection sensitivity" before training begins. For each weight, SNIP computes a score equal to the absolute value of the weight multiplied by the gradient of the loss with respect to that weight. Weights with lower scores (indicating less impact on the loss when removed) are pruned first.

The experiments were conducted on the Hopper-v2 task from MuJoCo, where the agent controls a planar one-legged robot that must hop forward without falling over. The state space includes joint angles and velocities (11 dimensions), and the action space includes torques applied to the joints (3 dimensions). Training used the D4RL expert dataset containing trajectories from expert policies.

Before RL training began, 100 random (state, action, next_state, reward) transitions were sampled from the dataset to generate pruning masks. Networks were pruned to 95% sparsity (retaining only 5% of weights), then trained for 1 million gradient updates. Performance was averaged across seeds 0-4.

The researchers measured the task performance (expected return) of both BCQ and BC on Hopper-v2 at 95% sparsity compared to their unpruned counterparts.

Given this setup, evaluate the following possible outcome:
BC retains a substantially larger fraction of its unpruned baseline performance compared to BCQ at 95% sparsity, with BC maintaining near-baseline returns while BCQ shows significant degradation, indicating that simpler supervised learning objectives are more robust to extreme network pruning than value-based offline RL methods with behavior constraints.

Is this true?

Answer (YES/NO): YES